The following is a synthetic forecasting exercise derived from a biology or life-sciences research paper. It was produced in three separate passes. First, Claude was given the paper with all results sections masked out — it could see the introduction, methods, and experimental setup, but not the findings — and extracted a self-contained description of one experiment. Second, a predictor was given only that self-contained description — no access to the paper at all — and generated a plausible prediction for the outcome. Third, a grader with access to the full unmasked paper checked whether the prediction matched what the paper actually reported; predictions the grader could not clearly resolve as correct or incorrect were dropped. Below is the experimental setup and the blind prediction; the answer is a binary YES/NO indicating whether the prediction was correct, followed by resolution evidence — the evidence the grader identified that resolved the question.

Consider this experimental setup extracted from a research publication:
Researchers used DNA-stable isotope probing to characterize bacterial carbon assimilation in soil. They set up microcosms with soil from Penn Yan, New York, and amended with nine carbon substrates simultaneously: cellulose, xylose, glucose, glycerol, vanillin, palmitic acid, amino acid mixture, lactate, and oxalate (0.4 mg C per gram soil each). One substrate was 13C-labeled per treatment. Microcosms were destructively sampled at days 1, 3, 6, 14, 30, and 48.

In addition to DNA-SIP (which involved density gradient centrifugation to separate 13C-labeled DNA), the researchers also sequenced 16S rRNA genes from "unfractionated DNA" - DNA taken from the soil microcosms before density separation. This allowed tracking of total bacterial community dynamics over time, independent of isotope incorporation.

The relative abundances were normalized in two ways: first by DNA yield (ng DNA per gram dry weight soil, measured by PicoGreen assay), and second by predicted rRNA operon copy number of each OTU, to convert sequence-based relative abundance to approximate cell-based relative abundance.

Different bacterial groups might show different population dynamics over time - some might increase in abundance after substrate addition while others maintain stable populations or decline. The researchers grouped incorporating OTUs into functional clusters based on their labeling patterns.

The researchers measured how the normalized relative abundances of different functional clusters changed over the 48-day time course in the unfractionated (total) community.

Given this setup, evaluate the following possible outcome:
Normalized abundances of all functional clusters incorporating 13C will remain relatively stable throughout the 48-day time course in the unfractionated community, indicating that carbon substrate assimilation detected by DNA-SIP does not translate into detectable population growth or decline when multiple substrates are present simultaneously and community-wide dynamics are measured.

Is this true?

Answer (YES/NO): NO